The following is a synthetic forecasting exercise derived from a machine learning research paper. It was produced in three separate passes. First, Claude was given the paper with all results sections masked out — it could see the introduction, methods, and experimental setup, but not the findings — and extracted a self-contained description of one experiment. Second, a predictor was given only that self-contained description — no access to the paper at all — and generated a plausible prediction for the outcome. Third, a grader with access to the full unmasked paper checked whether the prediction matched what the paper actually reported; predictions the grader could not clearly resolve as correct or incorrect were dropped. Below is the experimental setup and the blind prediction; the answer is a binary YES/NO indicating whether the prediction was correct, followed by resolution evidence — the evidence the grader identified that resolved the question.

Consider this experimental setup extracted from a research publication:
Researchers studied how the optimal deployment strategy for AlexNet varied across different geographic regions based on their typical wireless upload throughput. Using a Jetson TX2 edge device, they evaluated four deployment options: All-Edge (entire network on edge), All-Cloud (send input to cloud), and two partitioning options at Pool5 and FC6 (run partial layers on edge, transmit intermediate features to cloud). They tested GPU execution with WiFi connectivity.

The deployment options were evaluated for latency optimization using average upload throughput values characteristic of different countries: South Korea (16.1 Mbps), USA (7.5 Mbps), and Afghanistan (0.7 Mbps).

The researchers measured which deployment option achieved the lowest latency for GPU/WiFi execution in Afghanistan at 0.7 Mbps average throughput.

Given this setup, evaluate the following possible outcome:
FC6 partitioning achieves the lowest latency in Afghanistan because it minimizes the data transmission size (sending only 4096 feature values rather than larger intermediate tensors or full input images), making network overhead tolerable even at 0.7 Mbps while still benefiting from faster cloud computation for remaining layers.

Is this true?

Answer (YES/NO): NO